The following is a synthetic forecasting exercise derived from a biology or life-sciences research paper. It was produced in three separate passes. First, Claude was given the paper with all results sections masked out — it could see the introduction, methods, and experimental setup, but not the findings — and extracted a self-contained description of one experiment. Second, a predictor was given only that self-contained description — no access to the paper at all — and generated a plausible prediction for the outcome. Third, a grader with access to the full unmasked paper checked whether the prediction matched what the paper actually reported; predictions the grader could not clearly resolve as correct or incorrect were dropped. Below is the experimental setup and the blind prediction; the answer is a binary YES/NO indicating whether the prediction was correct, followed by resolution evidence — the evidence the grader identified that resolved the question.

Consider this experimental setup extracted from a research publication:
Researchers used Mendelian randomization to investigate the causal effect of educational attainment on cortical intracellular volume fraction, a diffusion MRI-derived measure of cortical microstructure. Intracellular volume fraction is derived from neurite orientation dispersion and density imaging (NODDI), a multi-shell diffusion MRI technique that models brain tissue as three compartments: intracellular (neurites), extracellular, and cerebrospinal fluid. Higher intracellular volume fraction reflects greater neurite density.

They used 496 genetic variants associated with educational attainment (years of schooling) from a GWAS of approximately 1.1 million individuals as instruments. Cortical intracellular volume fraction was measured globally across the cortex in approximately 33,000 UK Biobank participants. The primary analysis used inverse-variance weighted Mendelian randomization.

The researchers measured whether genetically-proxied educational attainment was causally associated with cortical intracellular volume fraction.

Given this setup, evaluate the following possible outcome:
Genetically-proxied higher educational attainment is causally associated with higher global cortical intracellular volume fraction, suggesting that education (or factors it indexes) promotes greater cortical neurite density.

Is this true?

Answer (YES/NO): NO